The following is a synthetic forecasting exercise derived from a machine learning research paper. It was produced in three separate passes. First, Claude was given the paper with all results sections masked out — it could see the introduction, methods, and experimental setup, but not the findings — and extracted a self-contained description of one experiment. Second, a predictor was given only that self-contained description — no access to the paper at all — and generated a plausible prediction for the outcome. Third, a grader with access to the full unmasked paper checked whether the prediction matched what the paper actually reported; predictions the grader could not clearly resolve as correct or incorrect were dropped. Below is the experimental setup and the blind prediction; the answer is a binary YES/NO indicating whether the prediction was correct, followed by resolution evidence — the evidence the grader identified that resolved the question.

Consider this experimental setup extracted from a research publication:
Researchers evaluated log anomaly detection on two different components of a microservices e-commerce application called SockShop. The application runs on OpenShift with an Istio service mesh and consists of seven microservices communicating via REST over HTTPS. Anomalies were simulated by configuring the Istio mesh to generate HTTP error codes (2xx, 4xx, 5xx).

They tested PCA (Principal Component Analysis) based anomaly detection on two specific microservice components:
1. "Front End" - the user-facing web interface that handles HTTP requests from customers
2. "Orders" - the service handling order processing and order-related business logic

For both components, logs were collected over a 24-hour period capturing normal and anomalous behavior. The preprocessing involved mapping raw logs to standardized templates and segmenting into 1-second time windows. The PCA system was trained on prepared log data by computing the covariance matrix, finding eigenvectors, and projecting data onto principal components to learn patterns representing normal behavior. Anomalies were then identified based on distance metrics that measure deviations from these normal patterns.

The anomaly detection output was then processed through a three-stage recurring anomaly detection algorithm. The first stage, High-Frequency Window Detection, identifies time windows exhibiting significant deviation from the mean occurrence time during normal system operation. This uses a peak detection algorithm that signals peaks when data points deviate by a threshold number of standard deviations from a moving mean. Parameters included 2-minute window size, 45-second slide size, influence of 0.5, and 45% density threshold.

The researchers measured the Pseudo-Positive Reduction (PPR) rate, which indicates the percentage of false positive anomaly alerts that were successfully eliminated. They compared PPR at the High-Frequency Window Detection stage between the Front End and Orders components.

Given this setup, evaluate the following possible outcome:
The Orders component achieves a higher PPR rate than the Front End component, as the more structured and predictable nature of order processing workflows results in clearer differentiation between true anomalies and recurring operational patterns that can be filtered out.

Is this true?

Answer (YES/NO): YES